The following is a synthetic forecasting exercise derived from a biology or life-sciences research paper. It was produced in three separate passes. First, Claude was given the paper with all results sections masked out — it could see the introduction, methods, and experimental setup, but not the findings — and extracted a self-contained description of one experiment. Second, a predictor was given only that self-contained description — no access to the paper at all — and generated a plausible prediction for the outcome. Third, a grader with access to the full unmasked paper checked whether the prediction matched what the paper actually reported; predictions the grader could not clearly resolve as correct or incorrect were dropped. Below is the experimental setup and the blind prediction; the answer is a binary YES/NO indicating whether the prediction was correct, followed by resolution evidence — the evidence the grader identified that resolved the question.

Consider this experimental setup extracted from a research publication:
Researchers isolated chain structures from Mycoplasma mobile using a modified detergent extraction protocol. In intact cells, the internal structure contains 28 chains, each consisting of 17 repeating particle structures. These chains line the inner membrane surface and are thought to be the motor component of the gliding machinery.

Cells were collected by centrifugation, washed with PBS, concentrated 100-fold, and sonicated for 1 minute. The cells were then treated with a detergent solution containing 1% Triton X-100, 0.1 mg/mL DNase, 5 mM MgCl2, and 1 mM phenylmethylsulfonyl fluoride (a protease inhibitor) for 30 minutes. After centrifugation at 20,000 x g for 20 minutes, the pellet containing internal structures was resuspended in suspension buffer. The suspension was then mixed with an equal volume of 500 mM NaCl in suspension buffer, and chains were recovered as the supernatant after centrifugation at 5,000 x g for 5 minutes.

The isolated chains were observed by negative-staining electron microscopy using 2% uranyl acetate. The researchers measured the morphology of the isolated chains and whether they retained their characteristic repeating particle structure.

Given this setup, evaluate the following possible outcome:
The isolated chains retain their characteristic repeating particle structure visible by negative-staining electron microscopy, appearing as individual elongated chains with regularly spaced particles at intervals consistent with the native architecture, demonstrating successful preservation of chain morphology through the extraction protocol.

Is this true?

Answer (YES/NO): YES